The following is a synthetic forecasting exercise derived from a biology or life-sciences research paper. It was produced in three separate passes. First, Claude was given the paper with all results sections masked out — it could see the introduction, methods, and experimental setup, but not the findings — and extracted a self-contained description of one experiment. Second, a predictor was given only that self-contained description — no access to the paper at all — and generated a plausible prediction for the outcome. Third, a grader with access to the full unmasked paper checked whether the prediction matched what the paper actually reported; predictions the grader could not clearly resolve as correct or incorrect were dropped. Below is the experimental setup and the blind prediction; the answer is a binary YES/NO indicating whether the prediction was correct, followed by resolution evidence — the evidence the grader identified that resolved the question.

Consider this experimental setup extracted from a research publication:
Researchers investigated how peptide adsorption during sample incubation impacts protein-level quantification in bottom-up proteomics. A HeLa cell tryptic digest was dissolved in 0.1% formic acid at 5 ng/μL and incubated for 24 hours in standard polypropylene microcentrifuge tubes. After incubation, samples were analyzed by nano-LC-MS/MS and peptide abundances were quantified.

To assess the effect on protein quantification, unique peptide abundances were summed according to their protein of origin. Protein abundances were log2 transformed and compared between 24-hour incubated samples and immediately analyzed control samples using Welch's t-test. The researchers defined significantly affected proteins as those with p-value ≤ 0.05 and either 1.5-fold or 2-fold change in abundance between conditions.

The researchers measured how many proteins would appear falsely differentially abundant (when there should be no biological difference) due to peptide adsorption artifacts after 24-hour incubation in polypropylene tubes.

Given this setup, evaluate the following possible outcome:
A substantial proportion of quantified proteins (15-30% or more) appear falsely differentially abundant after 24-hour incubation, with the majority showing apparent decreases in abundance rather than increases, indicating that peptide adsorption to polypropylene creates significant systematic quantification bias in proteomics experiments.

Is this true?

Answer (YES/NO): NO